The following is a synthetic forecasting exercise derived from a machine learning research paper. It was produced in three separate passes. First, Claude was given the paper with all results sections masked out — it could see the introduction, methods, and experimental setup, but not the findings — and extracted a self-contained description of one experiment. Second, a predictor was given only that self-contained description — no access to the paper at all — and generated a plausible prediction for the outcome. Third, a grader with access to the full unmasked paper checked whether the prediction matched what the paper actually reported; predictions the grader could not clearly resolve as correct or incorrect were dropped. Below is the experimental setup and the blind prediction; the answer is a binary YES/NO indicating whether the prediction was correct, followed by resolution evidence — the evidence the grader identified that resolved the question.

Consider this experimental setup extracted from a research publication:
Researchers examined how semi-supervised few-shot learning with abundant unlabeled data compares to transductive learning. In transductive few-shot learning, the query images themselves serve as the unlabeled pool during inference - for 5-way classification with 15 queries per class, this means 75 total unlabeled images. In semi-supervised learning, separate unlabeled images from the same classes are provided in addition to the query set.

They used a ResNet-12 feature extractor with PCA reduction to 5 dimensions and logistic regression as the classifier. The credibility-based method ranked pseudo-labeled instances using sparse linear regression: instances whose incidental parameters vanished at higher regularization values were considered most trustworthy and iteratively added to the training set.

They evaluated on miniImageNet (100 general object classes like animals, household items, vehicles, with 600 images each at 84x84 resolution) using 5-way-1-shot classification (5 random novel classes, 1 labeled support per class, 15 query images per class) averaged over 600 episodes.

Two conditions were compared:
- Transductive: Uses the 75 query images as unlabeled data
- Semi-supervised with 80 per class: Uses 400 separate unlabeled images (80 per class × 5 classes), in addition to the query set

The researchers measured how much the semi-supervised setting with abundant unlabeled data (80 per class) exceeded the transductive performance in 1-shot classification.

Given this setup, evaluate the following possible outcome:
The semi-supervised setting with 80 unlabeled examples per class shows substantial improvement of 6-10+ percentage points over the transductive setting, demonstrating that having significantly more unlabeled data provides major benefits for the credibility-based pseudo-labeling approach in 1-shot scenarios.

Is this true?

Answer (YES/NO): NO